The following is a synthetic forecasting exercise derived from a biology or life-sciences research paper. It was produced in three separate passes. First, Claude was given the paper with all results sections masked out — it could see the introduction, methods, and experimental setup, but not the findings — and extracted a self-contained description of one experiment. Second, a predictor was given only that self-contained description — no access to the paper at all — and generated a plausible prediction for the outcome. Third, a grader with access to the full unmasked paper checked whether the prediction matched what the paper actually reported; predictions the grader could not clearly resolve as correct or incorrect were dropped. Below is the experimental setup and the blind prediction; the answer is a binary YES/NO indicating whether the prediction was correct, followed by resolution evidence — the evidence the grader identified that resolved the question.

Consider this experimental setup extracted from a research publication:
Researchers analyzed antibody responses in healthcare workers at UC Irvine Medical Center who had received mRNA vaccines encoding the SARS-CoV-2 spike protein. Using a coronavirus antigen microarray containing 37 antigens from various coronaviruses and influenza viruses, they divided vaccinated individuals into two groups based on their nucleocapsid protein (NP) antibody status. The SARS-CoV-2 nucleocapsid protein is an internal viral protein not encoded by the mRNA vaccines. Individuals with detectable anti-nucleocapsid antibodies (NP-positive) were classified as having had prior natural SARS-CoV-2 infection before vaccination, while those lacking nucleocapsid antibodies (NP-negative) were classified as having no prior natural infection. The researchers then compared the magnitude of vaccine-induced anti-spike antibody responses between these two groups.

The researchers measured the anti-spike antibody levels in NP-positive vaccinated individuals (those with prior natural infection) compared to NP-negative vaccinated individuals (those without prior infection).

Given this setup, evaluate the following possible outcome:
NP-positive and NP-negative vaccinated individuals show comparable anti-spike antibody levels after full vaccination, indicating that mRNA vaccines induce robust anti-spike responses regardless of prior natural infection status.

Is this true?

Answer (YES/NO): NO